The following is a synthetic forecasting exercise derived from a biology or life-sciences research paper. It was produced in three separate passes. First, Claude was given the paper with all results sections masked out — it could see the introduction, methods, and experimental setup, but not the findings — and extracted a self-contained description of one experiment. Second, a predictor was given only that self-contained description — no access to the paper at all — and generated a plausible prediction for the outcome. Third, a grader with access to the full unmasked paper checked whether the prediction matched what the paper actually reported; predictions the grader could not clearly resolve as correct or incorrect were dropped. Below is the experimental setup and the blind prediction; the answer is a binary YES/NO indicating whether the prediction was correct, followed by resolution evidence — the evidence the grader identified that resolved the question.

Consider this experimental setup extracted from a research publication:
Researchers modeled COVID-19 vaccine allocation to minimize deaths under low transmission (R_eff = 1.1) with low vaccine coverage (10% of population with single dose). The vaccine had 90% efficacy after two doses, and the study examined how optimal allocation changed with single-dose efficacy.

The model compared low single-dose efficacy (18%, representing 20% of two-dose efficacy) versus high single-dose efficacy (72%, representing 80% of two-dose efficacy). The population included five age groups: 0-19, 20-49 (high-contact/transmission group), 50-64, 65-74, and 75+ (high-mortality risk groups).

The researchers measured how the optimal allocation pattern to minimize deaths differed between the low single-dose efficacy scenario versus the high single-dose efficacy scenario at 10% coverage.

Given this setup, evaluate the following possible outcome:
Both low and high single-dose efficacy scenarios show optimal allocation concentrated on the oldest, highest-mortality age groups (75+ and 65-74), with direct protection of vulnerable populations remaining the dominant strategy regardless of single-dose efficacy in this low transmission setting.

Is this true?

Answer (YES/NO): NO